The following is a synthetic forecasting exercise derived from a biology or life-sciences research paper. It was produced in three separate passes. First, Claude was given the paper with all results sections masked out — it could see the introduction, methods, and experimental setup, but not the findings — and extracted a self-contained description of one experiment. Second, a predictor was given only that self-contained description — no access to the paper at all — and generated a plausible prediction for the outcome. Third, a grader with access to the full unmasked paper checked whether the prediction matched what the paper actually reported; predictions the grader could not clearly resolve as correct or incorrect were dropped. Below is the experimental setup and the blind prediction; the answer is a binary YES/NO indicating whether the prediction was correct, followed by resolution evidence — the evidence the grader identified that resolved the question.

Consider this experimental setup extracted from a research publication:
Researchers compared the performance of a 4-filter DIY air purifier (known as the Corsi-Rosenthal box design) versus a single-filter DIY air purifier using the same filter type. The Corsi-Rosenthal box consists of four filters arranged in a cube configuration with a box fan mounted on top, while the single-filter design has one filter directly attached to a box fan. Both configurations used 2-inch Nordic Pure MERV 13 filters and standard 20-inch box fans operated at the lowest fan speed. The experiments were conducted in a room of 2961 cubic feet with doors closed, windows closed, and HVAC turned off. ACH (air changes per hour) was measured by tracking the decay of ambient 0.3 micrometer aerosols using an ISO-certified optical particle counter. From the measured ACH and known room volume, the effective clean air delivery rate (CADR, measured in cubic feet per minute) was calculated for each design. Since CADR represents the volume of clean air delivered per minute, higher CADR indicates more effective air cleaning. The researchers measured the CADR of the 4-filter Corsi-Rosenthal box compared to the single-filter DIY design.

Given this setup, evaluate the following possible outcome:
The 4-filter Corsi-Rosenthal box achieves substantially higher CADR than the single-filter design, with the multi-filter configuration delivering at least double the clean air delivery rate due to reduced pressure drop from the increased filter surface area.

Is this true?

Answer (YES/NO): NO